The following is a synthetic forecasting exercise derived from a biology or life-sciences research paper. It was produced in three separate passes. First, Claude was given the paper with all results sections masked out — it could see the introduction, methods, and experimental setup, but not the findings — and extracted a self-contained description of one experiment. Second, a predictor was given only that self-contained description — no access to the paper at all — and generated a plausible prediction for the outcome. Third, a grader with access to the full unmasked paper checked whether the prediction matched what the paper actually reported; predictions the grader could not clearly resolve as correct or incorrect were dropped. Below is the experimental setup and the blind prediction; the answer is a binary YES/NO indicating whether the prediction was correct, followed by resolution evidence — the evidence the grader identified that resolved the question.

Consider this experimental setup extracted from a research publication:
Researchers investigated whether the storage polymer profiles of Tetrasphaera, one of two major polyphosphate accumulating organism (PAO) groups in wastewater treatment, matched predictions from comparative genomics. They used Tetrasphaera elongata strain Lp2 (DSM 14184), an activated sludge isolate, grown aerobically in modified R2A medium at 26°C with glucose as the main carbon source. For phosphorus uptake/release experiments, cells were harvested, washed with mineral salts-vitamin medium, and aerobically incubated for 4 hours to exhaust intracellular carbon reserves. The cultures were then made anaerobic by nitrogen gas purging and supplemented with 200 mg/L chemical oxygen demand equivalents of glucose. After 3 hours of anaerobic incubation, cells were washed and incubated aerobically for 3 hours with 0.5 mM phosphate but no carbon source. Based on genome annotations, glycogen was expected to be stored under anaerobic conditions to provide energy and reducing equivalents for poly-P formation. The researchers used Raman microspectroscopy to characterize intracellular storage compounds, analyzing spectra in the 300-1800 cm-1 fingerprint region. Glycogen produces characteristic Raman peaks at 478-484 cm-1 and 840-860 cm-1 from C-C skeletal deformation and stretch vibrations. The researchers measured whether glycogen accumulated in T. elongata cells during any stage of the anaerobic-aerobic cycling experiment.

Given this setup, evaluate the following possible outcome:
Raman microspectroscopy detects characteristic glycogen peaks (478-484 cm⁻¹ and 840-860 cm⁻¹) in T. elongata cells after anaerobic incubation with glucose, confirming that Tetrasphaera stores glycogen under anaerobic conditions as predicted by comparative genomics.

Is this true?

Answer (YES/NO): NO